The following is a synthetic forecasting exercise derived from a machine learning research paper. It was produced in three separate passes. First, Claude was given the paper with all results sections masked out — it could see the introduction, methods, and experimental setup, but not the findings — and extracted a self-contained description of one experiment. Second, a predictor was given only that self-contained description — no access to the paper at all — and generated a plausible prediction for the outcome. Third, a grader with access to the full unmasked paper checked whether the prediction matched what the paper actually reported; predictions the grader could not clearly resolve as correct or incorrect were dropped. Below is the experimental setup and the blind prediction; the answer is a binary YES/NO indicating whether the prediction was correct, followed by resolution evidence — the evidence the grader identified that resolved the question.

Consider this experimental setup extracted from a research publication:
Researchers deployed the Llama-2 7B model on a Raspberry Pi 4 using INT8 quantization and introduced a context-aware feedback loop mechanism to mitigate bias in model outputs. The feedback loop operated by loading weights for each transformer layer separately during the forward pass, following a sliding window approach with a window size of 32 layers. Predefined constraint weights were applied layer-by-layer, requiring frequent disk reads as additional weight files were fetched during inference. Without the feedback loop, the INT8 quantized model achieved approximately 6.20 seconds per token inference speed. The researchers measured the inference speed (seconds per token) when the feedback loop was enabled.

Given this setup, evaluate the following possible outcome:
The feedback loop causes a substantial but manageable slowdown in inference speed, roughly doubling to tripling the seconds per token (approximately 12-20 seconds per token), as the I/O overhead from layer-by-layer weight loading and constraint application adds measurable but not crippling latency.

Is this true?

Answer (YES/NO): NO